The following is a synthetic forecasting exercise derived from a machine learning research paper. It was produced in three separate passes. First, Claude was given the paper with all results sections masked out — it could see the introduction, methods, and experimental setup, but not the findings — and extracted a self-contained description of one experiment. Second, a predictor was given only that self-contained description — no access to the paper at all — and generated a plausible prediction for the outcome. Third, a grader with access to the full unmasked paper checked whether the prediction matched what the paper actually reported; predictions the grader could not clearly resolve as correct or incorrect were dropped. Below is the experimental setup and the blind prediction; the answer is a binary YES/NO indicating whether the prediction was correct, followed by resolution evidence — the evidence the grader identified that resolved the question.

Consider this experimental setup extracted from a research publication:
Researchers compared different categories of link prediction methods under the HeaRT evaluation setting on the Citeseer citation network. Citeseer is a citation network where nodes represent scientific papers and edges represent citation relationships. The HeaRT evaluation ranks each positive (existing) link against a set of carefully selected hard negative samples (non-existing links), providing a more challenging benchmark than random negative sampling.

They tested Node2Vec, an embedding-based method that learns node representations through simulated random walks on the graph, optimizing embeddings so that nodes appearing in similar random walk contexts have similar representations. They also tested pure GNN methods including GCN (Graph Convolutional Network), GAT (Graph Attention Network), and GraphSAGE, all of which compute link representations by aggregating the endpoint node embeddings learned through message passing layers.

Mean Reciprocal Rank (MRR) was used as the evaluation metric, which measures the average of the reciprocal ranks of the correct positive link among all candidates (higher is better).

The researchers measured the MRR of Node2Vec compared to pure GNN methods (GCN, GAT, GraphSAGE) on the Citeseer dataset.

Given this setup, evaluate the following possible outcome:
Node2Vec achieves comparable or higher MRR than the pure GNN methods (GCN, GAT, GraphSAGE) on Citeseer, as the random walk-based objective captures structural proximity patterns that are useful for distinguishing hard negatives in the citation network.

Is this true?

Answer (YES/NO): YES